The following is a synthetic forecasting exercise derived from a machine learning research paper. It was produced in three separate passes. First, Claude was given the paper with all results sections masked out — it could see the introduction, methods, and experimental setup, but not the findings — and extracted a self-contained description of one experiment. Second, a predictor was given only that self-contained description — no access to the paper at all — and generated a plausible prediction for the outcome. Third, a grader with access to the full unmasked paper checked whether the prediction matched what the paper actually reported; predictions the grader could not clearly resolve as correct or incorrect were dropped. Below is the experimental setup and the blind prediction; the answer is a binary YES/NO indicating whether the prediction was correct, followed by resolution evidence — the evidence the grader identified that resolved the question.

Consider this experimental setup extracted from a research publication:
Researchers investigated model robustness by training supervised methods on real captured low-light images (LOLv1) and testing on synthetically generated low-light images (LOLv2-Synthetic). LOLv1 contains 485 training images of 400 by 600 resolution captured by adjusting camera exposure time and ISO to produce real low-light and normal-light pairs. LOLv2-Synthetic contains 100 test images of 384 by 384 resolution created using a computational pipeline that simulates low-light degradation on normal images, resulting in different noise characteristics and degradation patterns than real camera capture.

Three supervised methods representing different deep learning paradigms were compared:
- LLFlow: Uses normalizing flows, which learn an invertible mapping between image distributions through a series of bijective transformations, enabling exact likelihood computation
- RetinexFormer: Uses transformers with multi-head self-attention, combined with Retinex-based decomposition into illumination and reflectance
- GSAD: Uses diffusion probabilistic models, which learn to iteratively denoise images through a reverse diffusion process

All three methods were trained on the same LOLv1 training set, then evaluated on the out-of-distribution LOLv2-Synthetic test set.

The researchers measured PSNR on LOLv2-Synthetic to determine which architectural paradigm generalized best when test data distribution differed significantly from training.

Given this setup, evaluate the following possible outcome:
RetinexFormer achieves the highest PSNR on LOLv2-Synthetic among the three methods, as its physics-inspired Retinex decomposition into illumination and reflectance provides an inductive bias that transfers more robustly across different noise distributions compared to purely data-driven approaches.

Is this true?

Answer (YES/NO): NO